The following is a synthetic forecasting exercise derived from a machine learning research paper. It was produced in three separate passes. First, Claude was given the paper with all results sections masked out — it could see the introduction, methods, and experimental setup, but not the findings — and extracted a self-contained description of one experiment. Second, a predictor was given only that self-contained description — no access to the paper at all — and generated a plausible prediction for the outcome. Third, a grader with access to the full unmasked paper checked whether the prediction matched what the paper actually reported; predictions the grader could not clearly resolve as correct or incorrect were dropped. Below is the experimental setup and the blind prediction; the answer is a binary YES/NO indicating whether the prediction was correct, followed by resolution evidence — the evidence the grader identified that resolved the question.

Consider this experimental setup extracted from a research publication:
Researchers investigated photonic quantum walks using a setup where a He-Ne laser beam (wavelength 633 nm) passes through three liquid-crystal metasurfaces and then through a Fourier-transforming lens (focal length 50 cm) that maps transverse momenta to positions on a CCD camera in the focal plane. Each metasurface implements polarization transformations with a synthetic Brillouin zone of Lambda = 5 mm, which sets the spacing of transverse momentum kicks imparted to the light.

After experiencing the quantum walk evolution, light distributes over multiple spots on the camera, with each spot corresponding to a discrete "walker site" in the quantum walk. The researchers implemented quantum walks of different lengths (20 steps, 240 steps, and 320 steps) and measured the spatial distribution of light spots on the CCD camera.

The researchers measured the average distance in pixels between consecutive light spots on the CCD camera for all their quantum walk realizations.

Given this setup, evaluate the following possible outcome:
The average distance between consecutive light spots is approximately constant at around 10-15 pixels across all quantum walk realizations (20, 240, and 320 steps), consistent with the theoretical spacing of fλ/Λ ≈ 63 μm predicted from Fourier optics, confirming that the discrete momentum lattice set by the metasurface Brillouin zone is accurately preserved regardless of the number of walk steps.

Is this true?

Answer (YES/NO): YES